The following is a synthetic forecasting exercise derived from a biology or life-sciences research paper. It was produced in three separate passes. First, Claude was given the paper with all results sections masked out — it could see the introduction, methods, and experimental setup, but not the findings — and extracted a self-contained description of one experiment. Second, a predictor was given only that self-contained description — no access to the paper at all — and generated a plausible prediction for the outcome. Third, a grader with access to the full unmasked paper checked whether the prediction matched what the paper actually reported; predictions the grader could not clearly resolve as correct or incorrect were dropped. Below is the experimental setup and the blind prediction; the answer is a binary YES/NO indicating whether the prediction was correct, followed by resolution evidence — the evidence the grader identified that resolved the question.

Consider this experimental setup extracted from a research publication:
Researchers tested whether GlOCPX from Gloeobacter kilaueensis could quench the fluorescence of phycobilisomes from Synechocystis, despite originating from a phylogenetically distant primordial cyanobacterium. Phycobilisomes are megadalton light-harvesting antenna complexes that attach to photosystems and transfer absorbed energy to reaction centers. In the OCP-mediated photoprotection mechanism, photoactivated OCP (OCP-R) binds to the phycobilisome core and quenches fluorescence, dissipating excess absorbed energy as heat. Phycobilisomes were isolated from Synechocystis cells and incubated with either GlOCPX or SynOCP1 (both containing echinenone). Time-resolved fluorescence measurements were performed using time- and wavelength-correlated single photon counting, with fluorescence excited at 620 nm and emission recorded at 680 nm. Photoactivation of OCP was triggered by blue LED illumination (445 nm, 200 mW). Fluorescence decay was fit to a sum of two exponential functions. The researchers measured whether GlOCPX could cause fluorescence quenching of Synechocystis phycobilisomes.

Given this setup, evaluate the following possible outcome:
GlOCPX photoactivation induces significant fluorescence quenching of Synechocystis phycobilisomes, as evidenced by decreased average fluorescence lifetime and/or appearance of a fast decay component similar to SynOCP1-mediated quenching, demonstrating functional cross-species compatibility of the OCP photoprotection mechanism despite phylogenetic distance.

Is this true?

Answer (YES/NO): YES